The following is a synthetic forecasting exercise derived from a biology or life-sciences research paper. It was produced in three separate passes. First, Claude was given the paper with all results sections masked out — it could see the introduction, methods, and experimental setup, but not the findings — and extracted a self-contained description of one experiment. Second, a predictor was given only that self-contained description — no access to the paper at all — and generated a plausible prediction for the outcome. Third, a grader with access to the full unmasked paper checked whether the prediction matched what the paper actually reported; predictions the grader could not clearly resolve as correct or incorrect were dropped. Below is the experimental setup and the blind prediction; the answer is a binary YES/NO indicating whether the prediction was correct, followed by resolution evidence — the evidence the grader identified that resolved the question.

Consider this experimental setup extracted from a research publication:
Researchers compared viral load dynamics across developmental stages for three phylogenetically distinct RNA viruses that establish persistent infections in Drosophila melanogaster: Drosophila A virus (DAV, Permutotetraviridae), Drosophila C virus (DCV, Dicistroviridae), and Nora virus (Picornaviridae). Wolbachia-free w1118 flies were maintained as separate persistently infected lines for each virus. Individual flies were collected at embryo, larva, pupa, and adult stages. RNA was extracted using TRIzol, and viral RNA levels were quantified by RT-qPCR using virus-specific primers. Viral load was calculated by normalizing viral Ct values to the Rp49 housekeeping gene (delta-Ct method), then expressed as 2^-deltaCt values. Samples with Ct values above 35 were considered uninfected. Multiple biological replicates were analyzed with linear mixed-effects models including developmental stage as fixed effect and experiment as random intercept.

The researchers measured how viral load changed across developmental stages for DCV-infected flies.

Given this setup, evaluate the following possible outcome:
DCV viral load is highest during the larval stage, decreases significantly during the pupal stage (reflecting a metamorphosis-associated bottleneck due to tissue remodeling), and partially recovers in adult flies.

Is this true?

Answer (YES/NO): NO